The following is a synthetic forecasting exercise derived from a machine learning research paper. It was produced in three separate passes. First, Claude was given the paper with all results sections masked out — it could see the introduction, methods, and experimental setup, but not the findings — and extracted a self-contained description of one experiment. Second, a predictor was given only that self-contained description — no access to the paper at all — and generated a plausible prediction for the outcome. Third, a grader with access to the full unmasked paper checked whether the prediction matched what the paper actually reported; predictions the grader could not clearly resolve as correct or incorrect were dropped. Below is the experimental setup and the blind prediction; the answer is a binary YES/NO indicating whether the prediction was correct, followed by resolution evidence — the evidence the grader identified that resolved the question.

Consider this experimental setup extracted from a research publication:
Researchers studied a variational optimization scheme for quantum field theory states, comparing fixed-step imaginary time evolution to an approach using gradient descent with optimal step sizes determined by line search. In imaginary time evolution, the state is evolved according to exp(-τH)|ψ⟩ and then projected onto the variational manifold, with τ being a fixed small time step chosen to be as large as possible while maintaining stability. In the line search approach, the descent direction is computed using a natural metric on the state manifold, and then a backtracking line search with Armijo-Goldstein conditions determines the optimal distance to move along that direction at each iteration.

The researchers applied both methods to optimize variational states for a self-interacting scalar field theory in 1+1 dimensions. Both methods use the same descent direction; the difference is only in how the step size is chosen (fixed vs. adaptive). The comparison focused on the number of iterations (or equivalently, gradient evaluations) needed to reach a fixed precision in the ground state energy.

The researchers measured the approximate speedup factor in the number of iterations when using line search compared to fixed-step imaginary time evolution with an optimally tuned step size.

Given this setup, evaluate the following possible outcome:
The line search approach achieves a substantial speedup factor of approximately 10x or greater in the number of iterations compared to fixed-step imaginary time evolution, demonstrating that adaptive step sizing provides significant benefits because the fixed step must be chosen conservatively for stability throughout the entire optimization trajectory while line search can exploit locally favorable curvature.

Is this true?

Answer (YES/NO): YES